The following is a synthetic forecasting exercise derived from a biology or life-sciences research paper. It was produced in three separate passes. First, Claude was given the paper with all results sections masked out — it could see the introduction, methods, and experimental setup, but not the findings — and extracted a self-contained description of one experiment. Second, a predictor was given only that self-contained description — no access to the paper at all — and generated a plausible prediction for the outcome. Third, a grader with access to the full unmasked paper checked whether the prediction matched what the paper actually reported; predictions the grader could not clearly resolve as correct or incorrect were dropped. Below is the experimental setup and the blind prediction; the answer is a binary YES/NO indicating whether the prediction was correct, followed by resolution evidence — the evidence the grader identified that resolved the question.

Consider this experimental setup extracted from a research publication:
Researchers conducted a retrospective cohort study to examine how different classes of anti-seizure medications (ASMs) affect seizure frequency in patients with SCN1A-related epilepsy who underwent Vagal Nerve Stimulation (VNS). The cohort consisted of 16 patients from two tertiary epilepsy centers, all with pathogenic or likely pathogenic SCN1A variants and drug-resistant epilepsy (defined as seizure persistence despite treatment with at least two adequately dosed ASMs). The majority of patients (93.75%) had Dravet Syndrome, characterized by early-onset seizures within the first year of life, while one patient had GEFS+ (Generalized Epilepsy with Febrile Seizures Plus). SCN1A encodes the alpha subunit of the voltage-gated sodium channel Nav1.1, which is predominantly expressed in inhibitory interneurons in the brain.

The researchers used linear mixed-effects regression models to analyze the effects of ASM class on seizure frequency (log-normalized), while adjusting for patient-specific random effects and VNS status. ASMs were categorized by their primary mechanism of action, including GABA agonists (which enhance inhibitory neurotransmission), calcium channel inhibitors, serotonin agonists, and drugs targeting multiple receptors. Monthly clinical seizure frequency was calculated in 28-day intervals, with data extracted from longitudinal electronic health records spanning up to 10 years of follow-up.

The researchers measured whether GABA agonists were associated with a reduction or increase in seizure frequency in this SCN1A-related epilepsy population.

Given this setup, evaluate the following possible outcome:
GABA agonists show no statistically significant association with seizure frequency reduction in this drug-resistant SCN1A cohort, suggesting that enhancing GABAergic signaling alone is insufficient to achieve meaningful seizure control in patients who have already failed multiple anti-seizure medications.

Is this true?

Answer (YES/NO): NO